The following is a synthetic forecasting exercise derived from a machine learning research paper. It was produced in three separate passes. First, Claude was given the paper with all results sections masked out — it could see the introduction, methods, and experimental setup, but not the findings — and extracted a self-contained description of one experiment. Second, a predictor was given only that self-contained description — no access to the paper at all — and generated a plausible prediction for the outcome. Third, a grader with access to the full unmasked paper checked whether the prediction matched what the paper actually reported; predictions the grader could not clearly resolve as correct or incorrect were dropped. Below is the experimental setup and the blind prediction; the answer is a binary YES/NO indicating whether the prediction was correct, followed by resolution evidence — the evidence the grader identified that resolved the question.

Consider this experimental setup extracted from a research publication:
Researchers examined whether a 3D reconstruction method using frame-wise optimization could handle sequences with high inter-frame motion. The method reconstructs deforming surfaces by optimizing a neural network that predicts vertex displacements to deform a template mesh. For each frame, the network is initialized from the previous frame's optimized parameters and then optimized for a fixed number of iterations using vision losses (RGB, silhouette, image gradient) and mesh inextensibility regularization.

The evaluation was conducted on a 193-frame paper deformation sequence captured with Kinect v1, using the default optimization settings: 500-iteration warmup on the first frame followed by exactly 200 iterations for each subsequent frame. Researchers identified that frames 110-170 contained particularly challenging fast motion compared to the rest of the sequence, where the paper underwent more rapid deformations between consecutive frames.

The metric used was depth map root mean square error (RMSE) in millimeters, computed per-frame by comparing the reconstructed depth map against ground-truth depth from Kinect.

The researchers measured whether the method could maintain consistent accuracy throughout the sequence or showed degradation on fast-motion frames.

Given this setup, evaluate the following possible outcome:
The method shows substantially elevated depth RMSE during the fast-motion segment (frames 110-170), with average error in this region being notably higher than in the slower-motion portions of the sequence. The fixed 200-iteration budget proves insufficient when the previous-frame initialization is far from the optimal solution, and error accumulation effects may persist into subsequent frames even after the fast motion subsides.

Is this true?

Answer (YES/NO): YES